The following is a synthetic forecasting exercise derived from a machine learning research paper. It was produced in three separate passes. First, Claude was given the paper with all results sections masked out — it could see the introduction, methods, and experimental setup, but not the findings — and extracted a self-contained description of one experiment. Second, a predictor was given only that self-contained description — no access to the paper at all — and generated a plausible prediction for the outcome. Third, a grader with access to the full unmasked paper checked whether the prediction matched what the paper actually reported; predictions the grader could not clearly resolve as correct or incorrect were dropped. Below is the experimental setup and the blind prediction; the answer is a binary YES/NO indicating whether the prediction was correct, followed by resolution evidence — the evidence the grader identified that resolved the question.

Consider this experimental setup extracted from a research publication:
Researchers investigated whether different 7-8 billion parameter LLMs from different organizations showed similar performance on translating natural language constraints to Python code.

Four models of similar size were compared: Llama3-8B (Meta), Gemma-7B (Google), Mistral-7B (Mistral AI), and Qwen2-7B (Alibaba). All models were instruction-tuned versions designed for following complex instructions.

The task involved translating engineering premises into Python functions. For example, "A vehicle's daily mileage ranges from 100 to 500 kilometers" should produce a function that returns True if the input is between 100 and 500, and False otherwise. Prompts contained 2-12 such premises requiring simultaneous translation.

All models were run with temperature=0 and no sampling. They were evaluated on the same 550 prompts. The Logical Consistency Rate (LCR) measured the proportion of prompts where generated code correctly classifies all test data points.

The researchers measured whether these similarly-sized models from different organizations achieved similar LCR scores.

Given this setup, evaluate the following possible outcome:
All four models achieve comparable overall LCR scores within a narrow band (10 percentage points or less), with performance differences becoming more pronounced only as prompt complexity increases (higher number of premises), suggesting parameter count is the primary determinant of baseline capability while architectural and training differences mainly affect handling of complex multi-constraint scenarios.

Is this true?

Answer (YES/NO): NO